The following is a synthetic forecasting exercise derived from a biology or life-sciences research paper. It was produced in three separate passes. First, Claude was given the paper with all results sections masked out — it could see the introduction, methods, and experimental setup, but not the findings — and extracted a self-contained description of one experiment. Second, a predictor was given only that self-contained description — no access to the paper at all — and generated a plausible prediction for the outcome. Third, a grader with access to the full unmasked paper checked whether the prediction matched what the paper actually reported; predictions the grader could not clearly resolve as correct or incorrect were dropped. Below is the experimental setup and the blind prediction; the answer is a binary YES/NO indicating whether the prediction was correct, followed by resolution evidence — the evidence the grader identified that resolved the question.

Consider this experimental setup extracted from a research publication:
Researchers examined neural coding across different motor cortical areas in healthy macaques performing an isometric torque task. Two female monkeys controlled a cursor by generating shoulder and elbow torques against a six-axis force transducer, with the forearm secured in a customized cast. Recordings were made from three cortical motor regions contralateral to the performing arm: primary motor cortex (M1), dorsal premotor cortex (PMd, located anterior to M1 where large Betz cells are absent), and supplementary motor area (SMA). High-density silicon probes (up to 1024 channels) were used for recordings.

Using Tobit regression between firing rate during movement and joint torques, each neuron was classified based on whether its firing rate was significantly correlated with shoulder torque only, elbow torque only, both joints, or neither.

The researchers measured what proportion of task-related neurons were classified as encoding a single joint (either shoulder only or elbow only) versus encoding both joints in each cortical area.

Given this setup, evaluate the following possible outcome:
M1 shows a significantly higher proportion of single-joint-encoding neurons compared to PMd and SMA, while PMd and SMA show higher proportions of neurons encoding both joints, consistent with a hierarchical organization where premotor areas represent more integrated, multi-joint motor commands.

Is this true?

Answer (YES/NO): NO